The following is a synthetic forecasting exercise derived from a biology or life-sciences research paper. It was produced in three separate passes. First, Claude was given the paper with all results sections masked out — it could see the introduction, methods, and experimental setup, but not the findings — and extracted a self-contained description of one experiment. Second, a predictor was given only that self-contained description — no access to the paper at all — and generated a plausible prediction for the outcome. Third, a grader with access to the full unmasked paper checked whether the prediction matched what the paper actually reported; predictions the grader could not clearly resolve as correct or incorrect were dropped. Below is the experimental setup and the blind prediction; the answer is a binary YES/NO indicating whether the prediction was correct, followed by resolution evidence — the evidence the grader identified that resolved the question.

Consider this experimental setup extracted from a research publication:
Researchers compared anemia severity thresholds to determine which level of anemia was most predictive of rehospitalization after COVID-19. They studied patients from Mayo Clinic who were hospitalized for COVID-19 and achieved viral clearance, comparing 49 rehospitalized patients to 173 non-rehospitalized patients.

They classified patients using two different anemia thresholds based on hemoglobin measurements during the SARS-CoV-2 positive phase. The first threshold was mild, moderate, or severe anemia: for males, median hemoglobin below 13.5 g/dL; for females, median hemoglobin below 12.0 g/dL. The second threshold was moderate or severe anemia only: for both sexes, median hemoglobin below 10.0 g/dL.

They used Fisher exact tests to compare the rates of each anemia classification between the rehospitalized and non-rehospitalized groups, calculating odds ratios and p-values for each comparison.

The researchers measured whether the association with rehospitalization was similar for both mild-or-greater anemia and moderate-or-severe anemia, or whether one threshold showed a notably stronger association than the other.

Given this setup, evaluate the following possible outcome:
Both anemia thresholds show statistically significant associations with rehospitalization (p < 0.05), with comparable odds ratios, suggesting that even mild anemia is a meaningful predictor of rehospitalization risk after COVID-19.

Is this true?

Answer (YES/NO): NO